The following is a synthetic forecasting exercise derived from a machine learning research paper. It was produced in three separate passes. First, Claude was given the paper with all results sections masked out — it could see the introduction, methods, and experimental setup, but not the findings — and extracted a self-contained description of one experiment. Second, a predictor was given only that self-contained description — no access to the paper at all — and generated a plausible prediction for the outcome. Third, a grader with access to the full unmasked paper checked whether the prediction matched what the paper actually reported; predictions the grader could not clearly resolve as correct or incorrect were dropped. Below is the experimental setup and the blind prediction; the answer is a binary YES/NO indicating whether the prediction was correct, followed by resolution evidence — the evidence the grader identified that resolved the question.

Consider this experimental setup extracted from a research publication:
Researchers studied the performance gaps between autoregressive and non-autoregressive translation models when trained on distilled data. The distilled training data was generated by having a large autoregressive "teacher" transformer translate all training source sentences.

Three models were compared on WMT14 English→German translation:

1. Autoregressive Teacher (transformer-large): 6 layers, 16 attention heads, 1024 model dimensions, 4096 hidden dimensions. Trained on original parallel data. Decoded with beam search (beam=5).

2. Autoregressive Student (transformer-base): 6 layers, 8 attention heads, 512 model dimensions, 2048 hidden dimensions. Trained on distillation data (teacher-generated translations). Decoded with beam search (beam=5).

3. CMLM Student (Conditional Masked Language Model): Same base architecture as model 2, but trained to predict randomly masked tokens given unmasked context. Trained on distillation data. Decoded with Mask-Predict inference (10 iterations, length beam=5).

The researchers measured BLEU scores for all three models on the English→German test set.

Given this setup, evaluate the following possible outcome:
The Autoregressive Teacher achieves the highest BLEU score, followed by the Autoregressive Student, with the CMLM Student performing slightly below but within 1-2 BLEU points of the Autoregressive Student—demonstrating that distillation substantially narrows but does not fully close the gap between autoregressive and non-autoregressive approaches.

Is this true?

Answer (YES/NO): YES